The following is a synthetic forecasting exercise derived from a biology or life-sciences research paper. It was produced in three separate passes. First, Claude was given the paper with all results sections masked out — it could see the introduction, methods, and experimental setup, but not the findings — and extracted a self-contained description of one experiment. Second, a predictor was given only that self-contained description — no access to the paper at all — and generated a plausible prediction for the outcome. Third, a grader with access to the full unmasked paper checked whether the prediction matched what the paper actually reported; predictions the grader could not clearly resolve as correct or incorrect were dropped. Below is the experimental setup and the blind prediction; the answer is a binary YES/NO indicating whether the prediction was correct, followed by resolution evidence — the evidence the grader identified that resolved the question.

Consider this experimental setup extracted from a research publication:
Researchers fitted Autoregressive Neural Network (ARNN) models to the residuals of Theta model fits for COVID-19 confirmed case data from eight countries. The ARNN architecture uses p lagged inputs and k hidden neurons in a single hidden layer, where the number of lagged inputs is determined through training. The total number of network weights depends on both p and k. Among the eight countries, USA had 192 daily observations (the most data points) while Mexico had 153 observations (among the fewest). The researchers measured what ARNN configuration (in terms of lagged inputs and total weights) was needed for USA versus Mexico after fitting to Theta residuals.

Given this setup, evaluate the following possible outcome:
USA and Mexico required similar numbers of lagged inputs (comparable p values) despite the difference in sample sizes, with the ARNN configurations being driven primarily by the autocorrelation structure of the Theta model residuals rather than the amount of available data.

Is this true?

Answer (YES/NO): NO